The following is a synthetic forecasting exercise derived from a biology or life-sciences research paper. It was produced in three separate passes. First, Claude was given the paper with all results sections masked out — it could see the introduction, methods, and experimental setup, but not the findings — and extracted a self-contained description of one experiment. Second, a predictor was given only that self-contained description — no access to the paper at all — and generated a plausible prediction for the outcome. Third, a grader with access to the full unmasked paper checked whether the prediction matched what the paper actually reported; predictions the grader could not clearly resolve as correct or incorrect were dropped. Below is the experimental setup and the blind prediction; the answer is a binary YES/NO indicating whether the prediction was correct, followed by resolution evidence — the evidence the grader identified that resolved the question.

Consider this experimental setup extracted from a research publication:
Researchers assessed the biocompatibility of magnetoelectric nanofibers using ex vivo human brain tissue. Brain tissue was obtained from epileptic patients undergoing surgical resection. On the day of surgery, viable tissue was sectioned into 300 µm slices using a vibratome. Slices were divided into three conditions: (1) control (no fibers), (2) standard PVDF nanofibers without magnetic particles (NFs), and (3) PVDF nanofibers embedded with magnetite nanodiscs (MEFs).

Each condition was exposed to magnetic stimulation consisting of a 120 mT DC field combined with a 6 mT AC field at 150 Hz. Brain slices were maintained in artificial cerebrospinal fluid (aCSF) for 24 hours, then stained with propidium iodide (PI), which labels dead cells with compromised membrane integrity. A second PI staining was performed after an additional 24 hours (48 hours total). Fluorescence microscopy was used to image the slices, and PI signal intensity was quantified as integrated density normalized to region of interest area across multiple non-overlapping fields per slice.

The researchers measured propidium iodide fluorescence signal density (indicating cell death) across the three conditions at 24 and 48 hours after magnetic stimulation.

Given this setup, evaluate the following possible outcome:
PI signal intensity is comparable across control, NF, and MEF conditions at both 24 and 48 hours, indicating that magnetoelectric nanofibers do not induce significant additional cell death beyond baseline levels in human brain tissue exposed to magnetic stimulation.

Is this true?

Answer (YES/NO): YES